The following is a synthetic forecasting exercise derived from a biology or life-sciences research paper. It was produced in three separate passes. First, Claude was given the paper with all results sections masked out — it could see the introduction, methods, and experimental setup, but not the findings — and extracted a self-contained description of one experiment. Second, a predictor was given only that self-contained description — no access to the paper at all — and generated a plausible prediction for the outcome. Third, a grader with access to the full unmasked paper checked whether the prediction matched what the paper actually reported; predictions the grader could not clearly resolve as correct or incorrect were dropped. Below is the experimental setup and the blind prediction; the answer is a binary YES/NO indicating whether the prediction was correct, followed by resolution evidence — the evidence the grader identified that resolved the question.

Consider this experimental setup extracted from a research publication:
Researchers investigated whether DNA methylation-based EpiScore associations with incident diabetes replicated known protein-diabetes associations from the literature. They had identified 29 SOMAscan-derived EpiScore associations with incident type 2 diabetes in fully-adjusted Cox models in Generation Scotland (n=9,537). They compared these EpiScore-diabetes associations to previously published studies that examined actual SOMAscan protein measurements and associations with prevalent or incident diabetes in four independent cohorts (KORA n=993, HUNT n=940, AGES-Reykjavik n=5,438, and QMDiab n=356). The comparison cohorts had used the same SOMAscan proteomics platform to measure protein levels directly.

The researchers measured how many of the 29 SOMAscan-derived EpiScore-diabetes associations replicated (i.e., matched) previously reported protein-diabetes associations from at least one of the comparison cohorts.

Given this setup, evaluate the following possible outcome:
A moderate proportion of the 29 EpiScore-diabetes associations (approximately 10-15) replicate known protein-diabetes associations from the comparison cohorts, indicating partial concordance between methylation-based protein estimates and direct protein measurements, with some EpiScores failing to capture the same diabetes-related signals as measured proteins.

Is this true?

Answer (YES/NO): NO